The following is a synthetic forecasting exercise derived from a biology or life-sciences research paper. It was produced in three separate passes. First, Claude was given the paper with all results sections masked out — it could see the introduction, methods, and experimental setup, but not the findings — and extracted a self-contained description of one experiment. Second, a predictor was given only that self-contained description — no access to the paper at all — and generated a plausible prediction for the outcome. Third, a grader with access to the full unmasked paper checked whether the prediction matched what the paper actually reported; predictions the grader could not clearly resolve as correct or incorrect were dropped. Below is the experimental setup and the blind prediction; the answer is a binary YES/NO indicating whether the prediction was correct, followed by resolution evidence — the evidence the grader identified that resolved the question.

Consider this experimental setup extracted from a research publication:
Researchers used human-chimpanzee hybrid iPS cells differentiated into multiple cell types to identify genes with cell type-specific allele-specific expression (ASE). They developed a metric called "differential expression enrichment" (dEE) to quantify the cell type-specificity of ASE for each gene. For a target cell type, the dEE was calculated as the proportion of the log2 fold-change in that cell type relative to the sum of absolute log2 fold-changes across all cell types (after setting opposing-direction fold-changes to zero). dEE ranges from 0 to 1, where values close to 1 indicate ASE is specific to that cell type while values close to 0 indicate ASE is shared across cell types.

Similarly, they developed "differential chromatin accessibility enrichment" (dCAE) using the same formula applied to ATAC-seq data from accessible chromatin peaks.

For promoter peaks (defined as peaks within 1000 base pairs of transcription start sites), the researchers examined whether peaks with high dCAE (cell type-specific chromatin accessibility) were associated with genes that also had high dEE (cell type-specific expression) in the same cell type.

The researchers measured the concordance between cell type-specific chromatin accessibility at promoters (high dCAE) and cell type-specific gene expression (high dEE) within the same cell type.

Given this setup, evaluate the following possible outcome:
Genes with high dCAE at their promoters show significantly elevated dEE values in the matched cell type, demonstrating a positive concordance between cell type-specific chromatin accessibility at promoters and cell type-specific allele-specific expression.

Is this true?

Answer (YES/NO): YES